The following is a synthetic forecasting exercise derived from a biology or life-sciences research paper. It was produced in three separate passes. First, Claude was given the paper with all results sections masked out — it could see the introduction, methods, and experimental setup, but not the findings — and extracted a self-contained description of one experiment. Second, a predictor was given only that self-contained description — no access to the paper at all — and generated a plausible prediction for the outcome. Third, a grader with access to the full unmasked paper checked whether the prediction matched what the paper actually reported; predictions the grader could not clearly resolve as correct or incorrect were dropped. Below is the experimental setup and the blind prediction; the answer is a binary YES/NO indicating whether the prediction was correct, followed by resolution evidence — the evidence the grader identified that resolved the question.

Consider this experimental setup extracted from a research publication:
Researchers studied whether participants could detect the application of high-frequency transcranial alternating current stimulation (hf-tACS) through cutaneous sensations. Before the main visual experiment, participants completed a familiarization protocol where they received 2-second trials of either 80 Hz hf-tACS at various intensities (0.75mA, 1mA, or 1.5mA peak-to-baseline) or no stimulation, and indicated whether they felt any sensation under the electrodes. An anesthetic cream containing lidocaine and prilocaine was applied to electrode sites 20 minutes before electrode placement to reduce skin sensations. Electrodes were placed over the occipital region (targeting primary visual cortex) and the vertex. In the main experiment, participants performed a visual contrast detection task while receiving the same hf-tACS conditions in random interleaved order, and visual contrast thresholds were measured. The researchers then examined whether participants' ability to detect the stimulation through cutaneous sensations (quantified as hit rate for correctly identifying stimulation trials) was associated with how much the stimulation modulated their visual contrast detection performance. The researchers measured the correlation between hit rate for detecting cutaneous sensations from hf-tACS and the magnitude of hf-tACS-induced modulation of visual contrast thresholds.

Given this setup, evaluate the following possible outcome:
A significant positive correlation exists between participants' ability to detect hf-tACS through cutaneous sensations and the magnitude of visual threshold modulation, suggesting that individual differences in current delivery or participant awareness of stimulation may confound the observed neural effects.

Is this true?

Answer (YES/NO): NO